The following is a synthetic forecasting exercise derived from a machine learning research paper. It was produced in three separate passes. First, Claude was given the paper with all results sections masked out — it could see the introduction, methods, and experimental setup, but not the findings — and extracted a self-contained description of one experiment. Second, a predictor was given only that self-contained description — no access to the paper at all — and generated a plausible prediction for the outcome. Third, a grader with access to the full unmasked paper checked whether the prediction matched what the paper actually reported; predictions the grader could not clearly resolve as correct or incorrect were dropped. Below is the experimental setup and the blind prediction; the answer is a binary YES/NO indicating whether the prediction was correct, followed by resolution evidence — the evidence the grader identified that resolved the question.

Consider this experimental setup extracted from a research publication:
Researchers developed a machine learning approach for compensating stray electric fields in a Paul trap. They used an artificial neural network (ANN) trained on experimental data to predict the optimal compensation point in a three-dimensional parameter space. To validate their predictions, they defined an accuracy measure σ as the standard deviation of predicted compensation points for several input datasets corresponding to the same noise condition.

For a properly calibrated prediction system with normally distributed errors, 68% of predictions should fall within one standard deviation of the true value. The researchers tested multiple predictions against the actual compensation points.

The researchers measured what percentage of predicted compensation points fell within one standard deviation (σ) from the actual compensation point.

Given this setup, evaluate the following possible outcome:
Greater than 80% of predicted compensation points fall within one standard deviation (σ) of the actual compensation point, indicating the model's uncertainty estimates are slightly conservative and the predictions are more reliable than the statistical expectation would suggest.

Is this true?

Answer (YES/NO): NO